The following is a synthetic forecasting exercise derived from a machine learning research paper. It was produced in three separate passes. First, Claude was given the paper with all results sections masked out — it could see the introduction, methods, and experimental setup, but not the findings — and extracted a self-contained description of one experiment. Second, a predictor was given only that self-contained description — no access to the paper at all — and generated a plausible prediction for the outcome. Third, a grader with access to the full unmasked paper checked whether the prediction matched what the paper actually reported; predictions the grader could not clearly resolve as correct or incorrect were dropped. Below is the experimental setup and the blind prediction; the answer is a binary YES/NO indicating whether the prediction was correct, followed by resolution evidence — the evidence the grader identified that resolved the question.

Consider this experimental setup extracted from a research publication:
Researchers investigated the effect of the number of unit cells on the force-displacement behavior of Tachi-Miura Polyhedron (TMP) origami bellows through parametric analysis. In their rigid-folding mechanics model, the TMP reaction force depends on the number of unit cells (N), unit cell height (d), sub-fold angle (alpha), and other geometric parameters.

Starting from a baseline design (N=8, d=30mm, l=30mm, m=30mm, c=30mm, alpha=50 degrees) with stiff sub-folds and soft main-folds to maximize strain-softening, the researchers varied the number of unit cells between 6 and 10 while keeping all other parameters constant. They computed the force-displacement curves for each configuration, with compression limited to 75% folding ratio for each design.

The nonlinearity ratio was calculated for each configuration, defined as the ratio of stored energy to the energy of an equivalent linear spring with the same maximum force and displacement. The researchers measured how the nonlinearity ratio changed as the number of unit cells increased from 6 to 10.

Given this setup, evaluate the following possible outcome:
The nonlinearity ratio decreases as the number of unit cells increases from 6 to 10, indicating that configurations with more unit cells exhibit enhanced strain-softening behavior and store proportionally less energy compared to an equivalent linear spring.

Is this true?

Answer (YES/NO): NO